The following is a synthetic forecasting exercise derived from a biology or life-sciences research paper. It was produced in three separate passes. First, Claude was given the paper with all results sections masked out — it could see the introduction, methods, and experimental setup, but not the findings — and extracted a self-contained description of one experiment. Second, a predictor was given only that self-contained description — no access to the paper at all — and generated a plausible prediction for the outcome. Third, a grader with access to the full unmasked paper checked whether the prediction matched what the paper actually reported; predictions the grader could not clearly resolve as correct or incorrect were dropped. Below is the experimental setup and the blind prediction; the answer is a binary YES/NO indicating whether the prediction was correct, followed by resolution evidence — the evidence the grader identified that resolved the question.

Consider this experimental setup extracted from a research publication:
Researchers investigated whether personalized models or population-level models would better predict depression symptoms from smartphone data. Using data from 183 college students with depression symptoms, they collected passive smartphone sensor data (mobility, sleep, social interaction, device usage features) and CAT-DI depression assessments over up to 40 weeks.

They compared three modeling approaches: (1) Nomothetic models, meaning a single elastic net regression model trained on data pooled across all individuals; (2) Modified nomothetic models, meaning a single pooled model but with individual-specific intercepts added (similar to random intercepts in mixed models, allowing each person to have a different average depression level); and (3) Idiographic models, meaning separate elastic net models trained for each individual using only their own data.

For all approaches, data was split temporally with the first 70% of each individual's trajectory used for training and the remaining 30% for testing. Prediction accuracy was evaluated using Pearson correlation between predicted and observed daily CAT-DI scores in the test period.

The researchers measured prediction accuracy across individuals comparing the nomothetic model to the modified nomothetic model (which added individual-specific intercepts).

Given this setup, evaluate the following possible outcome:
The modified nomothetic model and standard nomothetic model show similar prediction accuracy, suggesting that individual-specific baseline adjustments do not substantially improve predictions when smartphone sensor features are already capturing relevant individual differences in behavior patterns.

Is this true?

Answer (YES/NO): NO